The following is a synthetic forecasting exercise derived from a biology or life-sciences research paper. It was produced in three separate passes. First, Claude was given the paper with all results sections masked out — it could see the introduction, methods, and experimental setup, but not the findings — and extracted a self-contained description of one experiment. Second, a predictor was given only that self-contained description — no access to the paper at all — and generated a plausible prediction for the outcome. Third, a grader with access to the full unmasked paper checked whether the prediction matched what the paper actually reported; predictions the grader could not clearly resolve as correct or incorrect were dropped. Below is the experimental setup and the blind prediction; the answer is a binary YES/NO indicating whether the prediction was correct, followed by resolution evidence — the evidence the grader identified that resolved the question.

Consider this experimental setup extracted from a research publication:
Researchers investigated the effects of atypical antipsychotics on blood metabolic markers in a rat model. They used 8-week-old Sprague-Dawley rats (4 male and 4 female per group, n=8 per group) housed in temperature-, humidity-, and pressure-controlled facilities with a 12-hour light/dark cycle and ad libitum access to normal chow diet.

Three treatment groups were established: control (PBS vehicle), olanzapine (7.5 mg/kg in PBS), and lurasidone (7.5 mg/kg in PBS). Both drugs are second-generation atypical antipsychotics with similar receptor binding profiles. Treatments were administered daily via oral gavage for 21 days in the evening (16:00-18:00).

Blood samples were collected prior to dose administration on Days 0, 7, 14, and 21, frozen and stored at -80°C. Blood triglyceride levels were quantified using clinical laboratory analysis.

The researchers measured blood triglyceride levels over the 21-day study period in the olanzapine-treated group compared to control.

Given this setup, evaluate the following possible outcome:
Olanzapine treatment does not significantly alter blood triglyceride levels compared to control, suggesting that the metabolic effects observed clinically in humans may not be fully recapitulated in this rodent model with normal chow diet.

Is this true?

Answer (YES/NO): NO